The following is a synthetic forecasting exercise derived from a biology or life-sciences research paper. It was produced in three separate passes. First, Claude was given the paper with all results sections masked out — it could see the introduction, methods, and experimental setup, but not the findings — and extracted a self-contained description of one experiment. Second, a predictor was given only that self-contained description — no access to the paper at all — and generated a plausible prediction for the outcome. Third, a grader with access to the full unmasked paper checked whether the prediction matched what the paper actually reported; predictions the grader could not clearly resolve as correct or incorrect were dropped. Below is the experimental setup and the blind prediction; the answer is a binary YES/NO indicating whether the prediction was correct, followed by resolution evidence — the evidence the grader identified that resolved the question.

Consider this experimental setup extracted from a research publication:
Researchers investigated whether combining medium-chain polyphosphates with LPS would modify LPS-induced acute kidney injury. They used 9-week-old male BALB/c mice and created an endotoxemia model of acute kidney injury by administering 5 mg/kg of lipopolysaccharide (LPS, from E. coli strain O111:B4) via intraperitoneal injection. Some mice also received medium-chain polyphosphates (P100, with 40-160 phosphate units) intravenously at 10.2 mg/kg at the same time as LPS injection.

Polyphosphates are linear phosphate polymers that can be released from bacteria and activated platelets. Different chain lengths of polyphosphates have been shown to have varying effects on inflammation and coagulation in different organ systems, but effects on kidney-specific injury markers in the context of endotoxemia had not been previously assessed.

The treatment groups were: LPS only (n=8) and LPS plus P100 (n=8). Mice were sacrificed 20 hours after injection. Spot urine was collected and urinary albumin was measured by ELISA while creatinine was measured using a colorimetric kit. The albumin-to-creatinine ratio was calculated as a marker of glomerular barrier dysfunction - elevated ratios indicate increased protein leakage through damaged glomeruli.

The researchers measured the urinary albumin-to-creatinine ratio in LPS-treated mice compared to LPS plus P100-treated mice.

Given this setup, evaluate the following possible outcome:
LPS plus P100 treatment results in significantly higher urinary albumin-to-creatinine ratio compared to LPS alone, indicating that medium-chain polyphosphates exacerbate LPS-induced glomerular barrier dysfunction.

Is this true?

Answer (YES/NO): NO